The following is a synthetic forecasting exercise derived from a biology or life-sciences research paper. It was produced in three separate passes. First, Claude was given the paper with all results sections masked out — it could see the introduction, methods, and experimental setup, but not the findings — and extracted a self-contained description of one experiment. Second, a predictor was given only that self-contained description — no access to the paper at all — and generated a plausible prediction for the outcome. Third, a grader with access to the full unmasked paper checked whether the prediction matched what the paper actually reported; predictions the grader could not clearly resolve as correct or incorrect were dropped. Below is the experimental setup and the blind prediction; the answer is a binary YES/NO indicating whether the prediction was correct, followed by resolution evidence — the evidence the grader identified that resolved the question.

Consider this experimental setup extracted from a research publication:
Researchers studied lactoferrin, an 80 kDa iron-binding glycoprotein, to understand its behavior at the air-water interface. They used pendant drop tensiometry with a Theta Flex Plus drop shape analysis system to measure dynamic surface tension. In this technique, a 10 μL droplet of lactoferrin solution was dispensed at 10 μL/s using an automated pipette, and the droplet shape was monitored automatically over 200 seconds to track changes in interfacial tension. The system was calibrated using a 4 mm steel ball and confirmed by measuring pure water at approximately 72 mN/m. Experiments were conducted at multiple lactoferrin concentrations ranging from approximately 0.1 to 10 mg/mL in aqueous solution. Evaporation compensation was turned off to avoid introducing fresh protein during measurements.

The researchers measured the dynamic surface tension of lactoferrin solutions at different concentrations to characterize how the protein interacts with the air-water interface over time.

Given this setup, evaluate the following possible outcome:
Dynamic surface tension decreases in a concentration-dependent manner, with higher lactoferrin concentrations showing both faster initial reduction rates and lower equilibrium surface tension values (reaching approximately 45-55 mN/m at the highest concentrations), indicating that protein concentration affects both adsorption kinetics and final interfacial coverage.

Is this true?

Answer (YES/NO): NO